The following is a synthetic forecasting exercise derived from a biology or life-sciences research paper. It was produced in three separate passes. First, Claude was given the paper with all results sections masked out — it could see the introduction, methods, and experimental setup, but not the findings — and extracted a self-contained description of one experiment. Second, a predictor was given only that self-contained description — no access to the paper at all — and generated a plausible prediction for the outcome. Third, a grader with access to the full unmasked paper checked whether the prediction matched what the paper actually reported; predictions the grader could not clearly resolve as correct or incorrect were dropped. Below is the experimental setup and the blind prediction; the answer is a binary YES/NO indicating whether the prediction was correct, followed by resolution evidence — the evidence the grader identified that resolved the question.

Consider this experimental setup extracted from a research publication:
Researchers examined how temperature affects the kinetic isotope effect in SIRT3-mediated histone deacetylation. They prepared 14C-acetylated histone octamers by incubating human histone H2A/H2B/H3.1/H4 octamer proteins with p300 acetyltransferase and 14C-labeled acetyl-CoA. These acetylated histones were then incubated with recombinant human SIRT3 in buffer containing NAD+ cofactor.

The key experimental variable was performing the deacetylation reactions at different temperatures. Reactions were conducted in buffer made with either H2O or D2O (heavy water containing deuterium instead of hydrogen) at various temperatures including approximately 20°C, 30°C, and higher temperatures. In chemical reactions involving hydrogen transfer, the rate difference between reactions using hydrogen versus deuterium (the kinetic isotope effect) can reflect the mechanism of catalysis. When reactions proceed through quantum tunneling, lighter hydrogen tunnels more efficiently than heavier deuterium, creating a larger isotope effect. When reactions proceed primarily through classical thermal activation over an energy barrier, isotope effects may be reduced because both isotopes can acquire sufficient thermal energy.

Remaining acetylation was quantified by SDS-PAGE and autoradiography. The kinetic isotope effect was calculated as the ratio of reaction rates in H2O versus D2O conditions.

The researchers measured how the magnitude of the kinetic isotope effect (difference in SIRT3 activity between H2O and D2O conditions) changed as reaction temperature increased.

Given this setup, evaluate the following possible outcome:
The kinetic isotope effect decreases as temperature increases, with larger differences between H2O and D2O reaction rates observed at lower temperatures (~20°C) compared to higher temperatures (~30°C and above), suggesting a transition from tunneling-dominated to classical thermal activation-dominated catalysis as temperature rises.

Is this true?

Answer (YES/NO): YES